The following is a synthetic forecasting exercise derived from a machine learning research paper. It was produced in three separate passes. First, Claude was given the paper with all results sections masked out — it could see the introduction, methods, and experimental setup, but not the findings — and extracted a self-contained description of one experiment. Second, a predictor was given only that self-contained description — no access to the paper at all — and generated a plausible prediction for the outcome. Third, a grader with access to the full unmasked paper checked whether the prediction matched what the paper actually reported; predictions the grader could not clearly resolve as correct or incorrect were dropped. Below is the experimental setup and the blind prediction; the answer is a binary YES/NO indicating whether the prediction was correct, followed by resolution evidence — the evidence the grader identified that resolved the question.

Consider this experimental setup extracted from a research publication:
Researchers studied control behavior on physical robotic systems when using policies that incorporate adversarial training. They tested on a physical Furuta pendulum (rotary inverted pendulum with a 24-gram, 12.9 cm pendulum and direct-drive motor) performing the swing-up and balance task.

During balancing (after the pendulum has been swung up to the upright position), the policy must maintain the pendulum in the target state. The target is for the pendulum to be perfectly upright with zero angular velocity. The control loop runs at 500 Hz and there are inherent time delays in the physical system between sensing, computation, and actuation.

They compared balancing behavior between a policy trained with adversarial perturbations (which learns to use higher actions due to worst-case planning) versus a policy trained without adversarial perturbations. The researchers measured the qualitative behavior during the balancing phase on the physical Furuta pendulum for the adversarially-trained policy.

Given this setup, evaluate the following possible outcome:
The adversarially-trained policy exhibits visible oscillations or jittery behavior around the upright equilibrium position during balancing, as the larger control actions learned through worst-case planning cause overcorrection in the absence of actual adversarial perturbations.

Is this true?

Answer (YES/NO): YES